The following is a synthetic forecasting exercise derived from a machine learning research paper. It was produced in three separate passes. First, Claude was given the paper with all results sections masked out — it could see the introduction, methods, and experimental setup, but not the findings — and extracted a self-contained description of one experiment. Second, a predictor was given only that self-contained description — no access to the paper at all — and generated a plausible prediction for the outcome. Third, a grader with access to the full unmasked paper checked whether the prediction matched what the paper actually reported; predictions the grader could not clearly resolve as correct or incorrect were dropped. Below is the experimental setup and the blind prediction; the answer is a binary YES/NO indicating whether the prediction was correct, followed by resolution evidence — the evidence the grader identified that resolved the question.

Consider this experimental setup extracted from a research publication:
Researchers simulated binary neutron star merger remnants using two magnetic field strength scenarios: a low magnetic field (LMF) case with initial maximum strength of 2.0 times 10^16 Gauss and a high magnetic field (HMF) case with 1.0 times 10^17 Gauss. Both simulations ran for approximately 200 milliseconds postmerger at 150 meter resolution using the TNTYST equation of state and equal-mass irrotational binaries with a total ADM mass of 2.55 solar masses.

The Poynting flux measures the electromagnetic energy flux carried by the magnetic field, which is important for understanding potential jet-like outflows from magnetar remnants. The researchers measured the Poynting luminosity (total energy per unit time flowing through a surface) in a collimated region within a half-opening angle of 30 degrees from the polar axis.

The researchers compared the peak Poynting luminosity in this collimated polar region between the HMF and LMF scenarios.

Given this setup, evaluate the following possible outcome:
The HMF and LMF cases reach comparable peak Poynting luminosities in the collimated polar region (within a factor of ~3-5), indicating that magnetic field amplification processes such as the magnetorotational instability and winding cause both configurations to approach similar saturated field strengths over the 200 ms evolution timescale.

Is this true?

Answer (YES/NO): NO